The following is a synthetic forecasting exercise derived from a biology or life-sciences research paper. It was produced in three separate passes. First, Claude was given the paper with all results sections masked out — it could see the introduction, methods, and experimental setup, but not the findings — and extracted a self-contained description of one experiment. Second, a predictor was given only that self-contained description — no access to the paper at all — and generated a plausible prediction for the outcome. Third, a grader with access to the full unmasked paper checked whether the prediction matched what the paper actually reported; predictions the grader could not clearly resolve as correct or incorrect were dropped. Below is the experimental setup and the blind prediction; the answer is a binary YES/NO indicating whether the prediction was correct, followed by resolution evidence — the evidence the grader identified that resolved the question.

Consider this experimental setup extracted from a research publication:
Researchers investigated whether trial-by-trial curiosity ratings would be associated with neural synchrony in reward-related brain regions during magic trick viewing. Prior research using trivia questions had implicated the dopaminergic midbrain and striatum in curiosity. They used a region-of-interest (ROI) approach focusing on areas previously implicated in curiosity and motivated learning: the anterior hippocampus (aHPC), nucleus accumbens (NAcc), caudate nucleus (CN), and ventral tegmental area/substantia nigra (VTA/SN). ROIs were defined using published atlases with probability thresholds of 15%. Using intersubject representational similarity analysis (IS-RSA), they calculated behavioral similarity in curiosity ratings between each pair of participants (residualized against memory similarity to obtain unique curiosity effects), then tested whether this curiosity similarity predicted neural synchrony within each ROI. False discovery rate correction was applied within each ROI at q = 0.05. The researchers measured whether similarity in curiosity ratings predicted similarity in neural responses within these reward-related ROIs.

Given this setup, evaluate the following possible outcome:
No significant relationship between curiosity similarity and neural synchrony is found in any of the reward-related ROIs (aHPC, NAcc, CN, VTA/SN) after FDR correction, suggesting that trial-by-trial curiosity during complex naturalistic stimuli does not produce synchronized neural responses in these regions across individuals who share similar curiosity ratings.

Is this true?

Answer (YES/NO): YES